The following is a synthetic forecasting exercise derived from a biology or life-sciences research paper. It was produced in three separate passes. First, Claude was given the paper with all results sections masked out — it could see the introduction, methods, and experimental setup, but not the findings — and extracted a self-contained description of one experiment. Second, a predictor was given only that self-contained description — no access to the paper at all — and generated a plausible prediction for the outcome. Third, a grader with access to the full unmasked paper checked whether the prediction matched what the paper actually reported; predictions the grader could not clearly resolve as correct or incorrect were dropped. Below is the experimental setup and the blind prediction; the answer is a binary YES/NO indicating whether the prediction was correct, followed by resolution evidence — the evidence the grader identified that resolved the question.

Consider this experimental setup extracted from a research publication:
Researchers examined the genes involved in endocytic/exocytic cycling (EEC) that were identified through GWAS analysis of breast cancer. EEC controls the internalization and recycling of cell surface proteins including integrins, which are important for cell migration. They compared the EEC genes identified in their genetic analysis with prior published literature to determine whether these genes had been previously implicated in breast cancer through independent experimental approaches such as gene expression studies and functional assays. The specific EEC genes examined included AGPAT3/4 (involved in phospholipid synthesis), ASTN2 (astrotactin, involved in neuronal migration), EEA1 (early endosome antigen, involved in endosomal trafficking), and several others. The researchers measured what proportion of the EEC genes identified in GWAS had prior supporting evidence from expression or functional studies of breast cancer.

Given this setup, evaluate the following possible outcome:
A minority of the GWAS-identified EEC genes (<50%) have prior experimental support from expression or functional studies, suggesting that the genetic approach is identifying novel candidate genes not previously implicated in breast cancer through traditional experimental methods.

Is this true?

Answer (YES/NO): NO